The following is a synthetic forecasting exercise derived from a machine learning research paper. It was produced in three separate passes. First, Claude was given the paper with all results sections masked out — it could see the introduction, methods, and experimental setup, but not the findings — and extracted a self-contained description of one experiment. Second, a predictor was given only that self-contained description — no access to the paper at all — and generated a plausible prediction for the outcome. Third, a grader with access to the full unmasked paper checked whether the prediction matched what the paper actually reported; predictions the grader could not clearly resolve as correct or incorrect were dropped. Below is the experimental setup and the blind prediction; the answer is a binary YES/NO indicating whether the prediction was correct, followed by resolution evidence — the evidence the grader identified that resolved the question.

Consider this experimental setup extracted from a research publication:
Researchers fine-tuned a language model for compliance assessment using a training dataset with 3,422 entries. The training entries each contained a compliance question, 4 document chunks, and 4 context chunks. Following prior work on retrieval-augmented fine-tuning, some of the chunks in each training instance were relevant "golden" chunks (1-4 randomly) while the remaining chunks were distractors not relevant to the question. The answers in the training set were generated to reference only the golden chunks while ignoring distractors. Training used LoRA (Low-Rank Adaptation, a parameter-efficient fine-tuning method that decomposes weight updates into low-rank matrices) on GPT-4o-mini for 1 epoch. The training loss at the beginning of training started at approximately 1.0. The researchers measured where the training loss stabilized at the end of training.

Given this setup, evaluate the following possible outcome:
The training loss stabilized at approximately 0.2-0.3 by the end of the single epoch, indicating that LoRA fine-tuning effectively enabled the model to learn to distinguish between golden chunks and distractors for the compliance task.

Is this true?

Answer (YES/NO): YES